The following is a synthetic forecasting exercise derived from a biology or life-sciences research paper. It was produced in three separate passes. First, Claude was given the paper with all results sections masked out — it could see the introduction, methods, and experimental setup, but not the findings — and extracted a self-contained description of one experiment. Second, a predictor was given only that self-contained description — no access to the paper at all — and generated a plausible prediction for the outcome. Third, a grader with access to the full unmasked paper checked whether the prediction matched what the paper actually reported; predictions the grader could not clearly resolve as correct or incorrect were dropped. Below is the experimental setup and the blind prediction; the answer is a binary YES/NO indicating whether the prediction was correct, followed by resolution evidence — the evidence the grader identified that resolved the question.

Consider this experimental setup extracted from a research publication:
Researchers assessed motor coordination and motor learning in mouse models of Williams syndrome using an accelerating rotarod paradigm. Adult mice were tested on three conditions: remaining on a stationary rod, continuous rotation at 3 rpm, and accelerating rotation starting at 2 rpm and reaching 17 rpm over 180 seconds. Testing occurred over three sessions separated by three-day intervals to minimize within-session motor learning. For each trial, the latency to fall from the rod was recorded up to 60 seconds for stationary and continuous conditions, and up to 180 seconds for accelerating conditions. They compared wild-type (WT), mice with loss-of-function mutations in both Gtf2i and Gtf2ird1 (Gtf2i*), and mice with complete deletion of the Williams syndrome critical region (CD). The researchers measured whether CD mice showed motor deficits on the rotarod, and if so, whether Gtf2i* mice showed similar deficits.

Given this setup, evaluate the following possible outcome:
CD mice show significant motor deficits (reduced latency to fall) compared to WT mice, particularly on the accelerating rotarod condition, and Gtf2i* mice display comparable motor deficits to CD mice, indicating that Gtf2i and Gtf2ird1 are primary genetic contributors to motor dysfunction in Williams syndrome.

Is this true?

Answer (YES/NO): NO